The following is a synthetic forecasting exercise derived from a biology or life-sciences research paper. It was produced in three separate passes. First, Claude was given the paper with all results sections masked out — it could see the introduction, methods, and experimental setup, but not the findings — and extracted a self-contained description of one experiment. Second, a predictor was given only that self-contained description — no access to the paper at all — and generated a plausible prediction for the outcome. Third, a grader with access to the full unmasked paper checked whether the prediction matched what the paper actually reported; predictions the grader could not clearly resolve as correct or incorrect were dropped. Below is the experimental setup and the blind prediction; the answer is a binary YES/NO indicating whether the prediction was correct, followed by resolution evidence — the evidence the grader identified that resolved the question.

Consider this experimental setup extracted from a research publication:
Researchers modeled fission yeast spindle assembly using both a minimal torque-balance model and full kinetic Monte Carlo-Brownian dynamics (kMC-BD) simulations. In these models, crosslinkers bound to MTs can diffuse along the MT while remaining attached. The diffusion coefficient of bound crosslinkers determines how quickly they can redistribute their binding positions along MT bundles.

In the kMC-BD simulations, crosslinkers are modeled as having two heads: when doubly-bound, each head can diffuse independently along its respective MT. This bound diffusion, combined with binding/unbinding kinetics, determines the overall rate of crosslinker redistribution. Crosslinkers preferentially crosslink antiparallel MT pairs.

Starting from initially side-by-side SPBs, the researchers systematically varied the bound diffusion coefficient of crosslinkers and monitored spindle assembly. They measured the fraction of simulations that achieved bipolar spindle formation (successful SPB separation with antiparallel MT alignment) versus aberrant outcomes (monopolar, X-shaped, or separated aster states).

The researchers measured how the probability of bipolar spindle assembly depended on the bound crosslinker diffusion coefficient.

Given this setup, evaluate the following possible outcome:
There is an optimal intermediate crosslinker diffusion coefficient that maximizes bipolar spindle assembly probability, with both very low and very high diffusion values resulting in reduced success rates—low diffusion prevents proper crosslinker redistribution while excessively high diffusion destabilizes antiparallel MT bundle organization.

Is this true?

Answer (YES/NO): NO